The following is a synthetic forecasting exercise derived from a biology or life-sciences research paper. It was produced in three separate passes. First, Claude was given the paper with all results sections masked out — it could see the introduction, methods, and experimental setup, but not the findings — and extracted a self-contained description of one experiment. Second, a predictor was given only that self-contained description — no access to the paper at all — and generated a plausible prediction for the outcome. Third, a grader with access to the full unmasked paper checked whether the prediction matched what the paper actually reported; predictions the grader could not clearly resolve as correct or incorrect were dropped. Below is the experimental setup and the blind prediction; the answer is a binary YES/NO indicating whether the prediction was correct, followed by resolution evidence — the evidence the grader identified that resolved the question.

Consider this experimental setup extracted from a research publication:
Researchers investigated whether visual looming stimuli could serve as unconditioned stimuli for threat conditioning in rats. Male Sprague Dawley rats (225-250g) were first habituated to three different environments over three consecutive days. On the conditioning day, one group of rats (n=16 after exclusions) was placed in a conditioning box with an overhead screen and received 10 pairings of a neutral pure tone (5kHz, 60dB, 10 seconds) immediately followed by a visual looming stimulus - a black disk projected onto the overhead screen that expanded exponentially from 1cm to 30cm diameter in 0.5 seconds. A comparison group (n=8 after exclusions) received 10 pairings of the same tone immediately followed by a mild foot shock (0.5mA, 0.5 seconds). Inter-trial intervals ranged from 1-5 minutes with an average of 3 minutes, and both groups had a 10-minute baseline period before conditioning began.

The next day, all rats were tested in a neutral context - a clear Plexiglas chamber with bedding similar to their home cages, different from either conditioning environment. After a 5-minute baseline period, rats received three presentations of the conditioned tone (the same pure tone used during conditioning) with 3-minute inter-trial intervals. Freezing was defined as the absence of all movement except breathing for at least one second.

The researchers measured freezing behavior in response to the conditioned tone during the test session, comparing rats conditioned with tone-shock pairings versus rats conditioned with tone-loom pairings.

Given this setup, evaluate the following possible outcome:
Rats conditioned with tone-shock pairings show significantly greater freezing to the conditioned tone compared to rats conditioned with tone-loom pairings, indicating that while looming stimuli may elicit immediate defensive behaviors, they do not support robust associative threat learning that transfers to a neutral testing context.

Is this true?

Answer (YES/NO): YES